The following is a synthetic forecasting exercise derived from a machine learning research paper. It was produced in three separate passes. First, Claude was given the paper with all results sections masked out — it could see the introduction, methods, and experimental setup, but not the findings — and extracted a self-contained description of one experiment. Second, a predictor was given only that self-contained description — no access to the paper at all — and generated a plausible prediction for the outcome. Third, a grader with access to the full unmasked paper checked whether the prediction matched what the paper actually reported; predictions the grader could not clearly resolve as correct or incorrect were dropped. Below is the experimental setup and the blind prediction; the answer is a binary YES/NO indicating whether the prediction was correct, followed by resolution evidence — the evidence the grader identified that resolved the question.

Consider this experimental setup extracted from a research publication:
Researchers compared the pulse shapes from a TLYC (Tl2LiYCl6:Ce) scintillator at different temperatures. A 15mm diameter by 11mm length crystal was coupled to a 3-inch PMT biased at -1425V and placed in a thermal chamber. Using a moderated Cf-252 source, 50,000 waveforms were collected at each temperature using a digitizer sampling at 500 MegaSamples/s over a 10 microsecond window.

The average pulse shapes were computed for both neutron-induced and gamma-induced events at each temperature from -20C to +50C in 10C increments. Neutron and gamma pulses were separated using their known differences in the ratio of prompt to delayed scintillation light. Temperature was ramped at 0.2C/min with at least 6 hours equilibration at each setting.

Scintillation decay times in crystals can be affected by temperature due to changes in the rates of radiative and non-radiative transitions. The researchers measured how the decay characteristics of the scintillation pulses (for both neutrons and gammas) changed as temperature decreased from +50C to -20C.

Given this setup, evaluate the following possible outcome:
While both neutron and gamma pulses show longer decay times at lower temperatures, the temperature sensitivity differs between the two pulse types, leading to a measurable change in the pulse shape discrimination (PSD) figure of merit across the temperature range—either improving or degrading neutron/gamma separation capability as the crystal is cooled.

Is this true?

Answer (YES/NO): NO